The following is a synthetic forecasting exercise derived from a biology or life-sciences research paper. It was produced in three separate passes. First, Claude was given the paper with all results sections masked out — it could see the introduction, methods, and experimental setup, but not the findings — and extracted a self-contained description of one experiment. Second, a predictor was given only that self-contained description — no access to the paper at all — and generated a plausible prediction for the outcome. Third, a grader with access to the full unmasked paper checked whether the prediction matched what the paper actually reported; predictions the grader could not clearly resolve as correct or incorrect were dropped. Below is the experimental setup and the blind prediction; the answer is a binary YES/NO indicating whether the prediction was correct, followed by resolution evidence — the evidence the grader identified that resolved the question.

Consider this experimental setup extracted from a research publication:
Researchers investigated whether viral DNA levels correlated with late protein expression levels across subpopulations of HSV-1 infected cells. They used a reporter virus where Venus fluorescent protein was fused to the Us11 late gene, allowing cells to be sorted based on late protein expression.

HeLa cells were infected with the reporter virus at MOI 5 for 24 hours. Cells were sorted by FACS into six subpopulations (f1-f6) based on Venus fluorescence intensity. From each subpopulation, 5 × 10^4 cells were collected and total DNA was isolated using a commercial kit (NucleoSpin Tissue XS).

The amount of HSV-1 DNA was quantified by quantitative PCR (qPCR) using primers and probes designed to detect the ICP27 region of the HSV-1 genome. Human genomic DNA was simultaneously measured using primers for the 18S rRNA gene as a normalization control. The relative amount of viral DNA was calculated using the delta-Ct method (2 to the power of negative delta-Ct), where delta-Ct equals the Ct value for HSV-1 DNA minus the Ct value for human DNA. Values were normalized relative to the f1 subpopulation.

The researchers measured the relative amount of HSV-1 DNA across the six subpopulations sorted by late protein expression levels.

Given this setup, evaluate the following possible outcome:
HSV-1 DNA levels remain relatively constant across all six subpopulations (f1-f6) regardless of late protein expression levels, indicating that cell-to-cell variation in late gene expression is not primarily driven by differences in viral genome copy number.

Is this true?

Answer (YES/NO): NO